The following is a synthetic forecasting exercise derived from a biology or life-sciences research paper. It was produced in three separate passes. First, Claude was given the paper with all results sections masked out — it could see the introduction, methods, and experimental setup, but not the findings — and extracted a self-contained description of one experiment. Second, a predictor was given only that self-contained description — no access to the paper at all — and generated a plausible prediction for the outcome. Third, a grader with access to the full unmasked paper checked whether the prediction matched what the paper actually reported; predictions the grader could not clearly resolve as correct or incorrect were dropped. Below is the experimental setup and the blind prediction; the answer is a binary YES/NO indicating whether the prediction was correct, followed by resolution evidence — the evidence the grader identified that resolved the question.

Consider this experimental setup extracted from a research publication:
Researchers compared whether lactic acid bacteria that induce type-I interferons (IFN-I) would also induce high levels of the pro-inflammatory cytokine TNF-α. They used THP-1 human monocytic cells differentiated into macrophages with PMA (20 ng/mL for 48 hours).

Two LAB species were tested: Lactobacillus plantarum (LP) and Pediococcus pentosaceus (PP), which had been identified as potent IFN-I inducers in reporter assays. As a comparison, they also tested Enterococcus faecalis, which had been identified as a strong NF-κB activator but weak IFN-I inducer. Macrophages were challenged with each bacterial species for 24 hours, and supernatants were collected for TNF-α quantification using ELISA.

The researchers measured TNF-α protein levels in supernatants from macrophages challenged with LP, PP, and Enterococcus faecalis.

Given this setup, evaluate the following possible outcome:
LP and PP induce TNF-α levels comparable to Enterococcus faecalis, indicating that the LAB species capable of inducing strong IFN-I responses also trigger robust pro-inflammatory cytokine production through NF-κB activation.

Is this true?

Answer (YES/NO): NO